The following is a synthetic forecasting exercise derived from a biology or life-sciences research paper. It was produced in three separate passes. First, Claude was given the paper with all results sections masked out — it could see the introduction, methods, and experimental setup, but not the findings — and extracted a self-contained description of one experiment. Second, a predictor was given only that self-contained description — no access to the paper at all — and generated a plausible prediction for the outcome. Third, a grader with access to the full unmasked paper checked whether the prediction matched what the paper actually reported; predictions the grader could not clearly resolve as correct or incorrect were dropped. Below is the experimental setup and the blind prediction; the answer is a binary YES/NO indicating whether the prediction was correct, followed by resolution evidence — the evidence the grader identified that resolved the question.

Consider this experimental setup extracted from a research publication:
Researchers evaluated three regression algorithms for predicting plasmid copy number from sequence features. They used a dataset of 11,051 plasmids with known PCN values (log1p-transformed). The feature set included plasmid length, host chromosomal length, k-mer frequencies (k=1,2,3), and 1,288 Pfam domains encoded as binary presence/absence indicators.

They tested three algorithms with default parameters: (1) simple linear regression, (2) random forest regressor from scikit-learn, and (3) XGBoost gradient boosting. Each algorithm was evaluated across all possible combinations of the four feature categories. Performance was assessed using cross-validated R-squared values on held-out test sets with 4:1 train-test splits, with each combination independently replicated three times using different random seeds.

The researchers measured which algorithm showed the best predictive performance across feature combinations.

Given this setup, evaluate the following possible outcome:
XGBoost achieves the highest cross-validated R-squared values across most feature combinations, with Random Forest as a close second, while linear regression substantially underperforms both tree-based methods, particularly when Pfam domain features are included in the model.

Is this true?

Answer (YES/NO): NO